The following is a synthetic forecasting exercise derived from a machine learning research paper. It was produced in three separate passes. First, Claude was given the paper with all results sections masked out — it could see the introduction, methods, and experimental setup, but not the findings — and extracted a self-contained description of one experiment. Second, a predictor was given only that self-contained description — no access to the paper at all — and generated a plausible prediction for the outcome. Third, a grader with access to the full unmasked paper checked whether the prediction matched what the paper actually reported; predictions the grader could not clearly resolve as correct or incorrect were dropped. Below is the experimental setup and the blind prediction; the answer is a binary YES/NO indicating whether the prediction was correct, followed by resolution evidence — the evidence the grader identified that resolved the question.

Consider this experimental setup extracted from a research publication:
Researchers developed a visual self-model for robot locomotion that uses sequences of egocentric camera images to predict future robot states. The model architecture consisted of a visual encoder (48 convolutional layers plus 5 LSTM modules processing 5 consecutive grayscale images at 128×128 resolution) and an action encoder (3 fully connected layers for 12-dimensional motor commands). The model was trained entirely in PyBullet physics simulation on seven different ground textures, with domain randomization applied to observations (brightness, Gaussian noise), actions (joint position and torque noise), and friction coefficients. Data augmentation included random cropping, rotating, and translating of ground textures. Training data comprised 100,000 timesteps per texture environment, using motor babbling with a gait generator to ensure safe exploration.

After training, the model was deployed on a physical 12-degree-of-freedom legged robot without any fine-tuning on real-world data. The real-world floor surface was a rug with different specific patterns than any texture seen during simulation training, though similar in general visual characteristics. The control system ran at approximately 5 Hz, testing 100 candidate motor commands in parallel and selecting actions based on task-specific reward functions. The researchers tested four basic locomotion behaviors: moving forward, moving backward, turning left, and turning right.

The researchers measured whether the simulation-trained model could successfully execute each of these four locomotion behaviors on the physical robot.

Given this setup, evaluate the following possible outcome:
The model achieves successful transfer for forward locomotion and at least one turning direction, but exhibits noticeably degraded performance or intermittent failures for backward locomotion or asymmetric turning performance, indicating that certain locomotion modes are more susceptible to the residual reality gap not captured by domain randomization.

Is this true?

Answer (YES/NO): NO